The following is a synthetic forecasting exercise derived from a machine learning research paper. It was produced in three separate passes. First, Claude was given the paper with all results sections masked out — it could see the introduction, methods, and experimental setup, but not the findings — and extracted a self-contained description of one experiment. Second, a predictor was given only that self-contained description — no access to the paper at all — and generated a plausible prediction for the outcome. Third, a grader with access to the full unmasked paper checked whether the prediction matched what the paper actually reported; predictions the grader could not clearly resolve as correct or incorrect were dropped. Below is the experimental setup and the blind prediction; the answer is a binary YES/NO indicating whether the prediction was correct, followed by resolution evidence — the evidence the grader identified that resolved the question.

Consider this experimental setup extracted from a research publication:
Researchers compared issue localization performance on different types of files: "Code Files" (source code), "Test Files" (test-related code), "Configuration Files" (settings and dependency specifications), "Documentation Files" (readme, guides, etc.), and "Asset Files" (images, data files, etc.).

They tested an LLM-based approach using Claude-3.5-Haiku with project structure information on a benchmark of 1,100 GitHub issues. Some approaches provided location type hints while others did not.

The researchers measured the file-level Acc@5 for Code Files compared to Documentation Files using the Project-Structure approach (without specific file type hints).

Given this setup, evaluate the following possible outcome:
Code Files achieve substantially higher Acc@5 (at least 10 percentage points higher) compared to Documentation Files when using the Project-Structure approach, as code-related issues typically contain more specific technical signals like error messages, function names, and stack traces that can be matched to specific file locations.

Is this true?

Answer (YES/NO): YES